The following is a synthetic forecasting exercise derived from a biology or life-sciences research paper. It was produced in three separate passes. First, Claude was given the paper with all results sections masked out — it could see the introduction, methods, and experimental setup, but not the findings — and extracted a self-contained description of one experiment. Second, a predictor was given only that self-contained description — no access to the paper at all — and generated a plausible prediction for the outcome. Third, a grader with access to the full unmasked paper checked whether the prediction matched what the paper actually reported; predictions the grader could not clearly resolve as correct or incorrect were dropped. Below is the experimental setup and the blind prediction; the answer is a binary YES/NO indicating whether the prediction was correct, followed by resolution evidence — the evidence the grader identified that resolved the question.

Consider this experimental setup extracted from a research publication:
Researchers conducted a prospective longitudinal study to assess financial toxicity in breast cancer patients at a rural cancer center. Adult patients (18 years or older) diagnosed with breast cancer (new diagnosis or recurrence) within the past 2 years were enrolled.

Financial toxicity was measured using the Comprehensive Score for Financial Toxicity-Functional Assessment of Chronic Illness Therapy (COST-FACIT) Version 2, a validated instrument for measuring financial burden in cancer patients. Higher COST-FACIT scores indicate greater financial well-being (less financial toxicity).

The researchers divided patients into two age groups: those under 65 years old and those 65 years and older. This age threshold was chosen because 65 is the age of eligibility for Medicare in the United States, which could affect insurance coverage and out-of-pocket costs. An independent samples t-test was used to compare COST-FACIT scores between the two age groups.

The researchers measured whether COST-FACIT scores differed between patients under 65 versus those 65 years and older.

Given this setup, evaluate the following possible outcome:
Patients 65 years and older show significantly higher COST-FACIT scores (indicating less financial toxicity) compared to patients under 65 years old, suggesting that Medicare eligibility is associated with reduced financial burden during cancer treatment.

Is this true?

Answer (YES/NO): YES